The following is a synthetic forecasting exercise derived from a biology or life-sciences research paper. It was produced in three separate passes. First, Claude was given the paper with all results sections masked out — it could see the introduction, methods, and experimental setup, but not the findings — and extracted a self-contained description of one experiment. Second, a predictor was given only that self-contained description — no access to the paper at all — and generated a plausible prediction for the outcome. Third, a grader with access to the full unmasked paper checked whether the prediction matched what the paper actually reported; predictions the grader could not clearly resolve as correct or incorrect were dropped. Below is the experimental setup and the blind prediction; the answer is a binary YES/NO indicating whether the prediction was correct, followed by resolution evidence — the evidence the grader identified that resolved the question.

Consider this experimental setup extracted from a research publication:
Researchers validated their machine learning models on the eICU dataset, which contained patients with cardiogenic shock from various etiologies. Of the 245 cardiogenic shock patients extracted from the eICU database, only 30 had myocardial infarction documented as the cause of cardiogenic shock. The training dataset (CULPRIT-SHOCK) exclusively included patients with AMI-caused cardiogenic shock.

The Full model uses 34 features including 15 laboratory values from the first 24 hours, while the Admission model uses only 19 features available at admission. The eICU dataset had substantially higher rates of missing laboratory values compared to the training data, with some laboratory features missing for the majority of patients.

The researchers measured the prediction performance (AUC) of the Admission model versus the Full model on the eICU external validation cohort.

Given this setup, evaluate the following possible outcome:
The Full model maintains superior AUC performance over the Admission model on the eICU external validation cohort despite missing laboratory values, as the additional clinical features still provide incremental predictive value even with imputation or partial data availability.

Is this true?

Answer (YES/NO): YES